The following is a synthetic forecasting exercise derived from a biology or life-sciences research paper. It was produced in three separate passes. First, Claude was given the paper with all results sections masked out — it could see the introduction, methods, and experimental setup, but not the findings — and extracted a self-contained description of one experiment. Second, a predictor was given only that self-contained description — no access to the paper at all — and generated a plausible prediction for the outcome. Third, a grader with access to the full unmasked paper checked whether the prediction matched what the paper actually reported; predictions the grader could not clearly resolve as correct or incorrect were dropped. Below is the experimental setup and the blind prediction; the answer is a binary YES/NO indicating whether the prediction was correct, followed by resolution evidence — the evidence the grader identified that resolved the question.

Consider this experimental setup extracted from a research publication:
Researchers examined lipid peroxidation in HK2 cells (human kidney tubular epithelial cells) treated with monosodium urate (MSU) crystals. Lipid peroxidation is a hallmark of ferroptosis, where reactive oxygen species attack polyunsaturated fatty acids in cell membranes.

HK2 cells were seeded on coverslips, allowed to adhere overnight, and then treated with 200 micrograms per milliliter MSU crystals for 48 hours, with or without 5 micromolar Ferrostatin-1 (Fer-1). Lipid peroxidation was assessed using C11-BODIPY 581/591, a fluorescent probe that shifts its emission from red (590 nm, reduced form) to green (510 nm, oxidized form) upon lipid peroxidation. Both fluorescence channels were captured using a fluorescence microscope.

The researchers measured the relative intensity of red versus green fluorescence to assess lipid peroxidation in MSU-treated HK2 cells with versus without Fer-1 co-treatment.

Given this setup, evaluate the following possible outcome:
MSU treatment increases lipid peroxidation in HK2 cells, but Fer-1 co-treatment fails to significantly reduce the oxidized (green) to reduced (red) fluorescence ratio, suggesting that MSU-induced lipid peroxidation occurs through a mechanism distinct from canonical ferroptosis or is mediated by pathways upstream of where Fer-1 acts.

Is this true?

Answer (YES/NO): NO